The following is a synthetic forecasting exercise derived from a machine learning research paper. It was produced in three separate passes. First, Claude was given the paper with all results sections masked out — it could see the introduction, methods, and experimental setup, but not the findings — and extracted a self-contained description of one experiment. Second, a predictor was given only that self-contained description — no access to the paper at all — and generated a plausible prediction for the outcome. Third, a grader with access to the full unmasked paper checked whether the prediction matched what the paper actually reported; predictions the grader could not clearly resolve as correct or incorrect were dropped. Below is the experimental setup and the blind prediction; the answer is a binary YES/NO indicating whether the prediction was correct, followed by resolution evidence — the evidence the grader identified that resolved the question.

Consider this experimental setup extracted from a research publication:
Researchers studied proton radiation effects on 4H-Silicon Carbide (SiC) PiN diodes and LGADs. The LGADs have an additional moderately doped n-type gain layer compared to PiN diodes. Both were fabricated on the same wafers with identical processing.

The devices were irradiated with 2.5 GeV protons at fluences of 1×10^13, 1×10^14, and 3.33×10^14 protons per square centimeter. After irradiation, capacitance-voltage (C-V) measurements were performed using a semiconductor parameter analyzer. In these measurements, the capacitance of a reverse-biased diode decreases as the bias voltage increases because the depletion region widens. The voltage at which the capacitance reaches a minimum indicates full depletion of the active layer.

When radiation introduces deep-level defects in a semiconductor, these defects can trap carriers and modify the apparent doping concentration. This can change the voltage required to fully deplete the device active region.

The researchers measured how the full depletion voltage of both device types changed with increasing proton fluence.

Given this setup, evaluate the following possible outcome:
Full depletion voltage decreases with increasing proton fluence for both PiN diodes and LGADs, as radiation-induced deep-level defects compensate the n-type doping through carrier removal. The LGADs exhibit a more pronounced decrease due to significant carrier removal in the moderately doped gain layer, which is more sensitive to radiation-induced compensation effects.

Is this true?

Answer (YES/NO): NO